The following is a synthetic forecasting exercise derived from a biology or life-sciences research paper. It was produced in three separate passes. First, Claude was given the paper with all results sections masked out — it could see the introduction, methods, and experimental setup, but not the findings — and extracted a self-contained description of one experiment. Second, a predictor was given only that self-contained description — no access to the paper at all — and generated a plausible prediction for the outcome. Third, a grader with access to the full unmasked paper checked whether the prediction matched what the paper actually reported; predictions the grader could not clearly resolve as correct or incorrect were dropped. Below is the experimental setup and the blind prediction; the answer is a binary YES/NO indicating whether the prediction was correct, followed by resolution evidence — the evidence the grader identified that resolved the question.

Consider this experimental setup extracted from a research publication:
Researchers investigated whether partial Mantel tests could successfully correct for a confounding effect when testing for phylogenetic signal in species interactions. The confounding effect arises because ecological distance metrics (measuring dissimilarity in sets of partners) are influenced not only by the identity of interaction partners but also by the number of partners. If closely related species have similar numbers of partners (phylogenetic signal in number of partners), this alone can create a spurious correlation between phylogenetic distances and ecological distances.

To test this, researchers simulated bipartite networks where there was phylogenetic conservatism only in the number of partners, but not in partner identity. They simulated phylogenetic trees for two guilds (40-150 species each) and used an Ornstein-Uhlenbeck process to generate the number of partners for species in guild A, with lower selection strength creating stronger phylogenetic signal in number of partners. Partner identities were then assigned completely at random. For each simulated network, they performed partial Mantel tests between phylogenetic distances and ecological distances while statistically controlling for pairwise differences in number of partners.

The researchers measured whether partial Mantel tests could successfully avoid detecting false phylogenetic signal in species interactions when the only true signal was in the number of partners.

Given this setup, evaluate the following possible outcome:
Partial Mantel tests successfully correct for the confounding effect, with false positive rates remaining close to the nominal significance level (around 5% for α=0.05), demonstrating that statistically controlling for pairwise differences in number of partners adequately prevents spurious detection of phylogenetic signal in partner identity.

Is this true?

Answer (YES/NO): NO